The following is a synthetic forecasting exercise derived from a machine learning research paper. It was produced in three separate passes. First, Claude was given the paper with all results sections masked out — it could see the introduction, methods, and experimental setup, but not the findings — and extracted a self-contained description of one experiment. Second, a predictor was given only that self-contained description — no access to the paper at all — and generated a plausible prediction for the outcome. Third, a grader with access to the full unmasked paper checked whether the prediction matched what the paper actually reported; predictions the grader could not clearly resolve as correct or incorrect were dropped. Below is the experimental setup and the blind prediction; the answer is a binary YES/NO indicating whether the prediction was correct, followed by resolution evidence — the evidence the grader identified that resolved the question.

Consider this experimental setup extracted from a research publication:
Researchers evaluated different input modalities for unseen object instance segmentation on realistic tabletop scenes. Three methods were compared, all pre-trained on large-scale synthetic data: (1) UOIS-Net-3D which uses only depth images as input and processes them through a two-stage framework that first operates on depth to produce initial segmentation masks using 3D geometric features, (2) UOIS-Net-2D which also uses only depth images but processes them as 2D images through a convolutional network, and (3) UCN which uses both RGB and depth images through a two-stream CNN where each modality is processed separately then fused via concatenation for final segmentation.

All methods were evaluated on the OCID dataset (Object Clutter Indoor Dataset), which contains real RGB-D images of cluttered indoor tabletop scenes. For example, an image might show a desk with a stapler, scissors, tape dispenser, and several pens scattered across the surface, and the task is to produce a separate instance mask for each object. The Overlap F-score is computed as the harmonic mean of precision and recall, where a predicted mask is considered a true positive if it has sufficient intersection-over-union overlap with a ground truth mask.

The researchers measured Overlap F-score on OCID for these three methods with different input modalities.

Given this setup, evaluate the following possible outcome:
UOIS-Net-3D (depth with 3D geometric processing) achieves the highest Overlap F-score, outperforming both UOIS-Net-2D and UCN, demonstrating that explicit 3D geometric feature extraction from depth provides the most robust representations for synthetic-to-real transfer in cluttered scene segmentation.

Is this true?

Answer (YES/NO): NO